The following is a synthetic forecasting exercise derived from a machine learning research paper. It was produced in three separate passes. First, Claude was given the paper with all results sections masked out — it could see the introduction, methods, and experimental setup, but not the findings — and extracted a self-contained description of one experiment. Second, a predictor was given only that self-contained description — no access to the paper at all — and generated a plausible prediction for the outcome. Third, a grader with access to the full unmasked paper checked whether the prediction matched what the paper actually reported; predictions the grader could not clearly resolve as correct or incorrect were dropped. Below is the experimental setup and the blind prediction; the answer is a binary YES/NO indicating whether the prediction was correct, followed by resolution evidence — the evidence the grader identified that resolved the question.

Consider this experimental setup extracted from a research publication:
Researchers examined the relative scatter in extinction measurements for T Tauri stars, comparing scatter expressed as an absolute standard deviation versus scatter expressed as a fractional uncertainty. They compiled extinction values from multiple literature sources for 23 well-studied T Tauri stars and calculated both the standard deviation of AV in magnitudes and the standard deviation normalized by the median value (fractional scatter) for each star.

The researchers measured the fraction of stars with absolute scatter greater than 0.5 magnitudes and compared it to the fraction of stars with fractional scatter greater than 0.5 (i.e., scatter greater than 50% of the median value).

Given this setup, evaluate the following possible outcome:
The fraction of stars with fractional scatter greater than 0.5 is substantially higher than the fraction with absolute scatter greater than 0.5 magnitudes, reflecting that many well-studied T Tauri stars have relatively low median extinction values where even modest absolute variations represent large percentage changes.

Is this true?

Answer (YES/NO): NO